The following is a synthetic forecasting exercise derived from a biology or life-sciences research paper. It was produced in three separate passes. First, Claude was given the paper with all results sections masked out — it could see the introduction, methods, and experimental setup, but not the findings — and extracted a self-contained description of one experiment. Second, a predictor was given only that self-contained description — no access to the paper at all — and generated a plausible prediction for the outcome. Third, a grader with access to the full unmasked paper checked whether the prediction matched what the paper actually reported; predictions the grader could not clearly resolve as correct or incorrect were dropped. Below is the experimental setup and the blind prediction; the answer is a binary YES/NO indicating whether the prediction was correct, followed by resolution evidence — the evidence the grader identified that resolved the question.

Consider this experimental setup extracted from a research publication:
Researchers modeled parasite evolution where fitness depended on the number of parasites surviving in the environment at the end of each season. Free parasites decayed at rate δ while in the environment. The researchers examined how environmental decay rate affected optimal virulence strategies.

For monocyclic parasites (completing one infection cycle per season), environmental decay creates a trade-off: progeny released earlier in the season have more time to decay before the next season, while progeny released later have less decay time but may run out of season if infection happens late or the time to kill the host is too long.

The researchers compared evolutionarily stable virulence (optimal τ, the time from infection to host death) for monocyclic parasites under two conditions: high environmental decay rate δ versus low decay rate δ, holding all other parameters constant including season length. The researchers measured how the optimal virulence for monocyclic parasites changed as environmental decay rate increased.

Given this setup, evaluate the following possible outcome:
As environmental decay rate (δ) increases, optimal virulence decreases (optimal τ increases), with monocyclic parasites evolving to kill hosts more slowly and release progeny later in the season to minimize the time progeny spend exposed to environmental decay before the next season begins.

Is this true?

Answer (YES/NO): NO